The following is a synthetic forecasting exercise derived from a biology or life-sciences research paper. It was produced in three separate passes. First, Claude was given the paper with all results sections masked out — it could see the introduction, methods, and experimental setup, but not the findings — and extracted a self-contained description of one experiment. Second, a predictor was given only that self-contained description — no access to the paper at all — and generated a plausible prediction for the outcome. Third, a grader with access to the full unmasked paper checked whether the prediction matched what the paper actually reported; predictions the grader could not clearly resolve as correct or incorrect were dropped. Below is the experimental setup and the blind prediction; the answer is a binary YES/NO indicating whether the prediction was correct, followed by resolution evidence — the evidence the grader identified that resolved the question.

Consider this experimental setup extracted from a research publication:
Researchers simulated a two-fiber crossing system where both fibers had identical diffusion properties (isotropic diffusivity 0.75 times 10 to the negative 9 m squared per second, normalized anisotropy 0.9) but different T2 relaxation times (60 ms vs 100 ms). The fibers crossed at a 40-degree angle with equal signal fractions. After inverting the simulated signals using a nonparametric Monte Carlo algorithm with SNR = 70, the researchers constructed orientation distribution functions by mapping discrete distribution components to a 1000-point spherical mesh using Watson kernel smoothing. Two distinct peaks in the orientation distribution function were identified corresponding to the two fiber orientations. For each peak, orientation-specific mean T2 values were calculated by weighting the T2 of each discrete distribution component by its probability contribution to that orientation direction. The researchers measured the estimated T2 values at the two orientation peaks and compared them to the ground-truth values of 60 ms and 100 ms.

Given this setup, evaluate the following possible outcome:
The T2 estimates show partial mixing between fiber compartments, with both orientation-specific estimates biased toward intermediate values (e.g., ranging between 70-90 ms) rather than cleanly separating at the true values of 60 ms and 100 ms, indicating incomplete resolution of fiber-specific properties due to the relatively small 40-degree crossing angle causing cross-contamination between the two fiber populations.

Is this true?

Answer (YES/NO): NO